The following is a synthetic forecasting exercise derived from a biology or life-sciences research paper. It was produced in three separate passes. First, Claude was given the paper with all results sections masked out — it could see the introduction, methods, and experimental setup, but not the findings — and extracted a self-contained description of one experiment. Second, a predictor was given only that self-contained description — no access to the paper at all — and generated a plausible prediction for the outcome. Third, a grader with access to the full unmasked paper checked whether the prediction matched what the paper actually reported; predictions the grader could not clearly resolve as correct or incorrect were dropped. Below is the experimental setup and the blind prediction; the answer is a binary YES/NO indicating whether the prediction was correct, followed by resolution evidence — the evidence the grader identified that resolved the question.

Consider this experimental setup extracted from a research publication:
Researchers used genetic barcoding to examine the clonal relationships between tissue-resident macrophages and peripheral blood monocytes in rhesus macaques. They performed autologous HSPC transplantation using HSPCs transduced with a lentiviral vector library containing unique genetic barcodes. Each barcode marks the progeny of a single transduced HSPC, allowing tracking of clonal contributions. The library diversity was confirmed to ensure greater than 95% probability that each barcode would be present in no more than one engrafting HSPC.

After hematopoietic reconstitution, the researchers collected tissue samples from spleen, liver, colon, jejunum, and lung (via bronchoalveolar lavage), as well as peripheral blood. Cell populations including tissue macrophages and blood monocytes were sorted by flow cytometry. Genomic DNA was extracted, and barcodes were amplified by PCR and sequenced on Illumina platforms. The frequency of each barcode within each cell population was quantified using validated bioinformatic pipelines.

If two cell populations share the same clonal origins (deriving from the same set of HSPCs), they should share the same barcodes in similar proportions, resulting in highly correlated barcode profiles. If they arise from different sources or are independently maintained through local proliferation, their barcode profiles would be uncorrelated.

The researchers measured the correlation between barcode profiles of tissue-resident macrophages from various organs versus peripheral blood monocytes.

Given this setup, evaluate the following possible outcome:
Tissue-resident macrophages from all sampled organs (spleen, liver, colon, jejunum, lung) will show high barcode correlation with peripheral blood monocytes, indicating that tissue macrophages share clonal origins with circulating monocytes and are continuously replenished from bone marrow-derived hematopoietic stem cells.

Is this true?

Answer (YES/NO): YES